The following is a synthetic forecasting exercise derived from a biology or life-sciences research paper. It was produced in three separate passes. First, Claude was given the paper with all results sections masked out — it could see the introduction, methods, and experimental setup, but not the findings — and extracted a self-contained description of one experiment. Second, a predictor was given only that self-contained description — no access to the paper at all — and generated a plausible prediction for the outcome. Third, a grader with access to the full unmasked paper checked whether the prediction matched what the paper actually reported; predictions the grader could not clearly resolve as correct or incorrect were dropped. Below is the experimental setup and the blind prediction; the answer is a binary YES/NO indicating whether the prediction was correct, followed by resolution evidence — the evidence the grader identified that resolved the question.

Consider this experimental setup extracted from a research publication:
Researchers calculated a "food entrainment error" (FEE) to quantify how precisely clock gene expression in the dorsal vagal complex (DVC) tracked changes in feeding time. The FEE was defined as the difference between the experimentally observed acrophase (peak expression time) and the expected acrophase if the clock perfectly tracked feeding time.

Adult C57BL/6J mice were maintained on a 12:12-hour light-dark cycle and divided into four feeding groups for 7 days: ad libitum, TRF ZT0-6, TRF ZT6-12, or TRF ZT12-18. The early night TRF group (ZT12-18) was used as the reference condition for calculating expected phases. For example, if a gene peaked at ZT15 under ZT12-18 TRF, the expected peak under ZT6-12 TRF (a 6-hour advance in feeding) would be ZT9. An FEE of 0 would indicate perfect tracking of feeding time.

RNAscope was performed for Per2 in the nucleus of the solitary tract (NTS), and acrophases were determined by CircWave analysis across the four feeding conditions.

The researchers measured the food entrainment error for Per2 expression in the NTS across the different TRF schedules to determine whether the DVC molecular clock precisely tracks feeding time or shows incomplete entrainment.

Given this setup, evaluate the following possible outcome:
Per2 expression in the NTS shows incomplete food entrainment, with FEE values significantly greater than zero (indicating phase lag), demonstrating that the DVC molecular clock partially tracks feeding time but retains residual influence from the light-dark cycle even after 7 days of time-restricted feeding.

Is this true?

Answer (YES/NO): NO